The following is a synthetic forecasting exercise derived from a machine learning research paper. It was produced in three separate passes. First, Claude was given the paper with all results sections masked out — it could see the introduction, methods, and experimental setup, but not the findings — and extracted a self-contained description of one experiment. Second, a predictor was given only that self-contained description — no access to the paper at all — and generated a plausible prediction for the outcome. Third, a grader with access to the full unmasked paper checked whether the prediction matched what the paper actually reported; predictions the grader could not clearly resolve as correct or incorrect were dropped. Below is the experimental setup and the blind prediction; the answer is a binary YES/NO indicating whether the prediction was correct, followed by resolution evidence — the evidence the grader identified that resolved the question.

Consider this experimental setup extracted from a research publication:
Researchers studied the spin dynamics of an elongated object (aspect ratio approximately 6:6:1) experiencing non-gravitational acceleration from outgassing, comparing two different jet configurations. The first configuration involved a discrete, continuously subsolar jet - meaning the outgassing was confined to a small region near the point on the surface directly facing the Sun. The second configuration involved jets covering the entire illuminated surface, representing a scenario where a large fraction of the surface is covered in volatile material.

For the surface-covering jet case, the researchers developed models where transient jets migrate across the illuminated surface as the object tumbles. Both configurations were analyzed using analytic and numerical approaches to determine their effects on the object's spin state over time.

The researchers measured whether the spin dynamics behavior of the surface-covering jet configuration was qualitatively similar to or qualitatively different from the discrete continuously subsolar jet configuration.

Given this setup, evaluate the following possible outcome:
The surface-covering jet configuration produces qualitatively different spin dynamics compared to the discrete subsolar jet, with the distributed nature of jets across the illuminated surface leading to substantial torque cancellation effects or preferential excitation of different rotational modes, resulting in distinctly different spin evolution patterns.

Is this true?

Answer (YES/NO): NO